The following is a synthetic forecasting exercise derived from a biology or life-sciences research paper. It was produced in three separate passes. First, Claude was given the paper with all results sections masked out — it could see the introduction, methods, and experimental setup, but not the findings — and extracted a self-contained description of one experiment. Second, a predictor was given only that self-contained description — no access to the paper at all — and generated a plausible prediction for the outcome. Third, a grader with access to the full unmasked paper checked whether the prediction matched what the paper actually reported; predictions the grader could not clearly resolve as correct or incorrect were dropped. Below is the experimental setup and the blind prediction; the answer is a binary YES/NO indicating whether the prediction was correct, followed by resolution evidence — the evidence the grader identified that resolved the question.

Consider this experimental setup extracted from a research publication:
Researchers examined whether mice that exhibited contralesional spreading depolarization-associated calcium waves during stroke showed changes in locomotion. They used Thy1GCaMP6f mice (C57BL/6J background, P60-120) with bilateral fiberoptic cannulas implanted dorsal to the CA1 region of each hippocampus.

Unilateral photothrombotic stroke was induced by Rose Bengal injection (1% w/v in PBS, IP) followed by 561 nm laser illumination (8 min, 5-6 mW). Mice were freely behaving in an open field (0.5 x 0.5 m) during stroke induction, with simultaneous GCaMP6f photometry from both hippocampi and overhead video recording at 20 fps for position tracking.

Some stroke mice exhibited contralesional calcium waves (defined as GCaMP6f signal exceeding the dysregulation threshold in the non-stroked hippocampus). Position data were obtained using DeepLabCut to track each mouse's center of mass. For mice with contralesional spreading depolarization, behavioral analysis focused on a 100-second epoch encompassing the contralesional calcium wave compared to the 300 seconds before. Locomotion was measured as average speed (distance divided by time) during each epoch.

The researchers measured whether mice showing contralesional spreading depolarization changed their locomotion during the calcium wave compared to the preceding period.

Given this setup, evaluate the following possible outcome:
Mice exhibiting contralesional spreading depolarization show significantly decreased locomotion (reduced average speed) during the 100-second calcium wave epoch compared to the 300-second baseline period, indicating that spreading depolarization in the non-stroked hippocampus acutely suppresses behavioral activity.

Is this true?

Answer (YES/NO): NO